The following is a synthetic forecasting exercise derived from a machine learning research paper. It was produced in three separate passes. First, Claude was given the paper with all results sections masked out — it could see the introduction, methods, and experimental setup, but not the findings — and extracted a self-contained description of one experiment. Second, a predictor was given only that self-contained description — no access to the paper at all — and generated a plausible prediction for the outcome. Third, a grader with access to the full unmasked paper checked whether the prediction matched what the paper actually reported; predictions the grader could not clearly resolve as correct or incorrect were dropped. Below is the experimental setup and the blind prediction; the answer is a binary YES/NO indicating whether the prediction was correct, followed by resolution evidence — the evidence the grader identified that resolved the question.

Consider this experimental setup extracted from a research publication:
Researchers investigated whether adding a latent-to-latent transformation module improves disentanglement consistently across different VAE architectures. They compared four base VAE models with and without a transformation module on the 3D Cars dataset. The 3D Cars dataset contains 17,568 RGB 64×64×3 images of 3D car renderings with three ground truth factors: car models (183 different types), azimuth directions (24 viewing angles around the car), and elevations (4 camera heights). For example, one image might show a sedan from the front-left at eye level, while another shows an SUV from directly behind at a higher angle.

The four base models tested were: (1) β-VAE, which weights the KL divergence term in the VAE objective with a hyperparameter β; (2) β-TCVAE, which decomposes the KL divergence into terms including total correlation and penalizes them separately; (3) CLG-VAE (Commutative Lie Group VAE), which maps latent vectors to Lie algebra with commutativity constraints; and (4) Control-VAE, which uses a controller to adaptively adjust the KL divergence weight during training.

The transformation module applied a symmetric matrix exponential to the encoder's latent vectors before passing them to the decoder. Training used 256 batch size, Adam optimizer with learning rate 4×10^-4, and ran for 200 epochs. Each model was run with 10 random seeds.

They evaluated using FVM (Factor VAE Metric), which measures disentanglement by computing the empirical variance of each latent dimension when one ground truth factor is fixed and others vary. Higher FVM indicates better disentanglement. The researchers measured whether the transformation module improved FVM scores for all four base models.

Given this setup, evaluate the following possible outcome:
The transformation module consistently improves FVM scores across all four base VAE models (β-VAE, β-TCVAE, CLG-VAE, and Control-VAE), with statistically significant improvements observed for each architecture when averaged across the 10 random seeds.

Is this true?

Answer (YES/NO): NO